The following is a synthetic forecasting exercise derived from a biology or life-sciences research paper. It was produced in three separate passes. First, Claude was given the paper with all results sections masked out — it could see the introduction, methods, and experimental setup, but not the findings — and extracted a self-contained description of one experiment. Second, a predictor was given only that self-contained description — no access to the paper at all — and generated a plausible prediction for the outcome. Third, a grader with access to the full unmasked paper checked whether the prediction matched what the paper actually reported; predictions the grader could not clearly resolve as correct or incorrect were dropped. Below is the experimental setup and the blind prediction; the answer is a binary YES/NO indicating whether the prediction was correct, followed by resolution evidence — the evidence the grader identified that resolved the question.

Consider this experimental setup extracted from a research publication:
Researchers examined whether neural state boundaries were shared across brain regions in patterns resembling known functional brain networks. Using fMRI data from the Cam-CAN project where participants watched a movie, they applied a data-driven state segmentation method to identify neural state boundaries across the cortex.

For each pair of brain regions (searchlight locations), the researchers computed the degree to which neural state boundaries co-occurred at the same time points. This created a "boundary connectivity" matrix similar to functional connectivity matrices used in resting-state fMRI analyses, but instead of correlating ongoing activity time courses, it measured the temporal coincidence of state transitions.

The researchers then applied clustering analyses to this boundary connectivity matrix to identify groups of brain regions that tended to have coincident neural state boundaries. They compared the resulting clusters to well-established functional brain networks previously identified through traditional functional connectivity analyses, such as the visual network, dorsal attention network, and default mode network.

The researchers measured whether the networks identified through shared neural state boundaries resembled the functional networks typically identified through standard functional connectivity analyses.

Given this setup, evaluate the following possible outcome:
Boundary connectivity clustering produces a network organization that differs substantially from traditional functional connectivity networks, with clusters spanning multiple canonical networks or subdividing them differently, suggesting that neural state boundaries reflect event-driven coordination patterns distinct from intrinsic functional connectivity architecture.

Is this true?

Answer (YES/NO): NO